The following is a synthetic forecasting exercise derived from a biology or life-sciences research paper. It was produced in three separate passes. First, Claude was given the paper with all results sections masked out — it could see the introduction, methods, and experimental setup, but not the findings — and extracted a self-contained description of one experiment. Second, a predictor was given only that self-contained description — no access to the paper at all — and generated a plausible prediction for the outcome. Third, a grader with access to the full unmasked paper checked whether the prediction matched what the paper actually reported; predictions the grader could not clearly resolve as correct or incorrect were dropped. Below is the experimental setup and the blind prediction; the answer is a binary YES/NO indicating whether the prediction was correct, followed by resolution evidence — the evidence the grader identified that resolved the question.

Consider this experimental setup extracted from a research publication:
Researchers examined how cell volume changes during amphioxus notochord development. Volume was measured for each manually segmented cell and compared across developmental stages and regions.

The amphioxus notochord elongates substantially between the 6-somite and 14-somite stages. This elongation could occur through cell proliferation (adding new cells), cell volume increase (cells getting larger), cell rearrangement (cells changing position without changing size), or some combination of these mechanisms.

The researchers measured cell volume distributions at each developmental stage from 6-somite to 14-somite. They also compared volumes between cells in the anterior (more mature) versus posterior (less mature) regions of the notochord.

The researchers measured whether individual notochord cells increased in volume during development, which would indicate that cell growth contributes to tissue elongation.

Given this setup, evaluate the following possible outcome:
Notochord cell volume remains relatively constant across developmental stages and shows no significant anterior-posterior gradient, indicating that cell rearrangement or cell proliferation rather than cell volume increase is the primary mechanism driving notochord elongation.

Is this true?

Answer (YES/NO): NO